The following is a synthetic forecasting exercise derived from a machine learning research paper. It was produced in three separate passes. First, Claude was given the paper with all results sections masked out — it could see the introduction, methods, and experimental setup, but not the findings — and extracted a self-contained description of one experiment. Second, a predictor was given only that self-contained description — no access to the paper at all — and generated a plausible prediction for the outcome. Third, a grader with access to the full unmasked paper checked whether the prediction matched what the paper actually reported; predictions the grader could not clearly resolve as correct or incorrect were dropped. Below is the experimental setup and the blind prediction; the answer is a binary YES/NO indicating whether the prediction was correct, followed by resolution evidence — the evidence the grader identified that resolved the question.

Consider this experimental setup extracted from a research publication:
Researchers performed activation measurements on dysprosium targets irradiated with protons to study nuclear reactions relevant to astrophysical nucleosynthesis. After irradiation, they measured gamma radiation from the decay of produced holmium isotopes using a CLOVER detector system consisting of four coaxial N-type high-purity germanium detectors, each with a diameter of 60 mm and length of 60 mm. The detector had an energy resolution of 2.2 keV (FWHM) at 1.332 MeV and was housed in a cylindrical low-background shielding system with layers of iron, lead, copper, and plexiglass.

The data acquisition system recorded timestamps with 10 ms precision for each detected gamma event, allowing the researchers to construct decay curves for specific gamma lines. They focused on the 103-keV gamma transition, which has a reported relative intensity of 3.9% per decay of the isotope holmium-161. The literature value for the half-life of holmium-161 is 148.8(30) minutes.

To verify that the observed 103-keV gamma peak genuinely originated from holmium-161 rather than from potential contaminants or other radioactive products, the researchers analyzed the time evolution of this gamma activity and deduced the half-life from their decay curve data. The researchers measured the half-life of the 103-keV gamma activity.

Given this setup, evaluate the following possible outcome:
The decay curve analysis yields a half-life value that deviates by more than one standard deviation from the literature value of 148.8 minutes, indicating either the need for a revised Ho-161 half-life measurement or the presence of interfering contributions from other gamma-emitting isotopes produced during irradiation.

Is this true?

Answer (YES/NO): NO